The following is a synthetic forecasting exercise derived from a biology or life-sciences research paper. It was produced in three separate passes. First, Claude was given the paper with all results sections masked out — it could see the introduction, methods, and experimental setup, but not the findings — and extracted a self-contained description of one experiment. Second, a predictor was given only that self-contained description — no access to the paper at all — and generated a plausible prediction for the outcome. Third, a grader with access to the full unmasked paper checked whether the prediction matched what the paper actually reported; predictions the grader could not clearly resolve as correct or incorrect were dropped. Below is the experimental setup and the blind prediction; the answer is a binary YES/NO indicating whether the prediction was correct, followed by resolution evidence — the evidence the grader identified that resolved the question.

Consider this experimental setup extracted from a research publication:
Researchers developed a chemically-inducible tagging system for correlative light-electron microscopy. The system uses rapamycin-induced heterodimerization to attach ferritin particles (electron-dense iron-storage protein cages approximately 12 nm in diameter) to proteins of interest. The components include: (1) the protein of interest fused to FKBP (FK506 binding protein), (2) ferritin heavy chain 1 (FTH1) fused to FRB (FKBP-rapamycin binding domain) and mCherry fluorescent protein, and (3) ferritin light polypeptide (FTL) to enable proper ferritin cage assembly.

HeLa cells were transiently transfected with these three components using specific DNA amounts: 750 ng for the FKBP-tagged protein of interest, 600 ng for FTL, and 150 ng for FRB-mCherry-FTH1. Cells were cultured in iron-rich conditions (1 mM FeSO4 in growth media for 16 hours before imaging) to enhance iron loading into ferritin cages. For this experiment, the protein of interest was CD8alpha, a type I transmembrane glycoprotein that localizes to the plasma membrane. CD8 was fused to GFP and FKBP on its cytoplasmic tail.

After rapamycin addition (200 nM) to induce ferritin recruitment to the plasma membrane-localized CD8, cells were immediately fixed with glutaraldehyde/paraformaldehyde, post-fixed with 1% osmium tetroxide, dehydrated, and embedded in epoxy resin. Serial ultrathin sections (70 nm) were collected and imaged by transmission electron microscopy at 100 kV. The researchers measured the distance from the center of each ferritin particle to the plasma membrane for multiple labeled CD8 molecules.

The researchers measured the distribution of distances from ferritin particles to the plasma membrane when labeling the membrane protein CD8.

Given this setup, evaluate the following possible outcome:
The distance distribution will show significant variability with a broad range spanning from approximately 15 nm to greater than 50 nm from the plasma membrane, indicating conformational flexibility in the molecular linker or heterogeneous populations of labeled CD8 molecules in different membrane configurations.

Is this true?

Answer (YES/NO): NO